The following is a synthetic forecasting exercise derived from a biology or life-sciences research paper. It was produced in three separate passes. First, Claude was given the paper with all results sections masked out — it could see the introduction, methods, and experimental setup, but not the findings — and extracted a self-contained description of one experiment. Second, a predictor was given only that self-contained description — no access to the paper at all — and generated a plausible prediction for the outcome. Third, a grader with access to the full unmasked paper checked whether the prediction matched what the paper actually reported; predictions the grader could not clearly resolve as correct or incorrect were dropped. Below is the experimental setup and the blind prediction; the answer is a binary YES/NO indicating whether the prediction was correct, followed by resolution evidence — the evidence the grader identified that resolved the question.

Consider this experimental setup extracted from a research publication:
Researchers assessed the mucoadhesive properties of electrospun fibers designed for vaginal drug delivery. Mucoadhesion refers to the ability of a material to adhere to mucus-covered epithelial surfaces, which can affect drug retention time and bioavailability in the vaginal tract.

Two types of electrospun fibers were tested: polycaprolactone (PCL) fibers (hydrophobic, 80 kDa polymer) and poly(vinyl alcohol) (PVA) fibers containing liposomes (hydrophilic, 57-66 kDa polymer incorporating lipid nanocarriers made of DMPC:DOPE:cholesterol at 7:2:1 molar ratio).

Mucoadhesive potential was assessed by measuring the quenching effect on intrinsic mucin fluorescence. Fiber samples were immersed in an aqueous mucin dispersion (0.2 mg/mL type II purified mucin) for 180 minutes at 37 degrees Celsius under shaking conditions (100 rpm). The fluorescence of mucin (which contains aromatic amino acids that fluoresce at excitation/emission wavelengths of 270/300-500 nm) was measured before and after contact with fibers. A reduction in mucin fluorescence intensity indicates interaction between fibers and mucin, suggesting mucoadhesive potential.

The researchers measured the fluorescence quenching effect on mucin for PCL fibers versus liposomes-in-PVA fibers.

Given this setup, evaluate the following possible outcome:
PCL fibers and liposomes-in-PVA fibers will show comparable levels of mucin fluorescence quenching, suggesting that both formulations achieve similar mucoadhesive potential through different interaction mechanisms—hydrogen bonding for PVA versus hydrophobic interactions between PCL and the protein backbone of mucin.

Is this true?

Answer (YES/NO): NO